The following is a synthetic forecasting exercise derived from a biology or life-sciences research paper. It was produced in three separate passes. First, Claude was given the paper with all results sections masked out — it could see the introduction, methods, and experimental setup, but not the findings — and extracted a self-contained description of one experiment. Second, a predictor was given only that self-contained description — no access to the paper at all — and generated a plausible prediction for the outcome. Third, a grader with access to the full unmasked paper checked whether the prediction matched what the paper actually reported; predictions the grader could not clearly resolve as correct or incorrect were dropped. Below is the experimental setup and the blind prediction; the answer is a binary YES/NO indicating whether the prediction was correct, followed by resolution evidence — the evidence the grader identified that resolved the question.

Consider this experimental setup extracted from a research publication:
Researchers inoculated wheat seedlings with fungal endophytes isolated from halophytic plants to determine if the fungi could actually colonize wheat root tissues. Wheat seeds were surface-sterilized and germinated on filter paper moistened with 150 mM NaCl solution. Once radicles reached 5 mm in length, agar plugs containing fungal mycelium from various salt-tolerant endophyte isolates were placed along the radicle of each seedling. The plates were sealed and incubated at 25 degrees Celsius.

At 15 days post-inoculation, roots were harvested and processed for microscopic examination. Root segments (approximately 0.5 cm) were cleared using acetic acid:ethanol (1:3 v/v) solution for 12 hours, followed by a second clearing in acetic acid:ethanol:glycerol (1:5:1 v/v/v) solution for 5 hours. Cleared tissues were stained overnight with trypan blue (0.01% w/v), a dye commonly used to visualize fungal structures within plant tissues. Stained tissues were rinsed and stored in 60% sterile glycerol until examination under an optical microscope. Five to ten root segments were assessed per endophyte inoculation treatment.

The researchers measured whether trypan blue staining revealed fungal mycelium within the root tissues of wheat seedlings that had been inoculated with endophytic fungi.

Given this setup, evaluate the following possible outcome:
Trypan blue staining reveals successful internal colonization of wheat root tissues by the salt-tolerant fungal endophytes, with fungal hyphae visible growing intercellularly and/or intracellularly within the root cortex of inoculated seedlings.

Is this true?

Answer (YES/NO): YES